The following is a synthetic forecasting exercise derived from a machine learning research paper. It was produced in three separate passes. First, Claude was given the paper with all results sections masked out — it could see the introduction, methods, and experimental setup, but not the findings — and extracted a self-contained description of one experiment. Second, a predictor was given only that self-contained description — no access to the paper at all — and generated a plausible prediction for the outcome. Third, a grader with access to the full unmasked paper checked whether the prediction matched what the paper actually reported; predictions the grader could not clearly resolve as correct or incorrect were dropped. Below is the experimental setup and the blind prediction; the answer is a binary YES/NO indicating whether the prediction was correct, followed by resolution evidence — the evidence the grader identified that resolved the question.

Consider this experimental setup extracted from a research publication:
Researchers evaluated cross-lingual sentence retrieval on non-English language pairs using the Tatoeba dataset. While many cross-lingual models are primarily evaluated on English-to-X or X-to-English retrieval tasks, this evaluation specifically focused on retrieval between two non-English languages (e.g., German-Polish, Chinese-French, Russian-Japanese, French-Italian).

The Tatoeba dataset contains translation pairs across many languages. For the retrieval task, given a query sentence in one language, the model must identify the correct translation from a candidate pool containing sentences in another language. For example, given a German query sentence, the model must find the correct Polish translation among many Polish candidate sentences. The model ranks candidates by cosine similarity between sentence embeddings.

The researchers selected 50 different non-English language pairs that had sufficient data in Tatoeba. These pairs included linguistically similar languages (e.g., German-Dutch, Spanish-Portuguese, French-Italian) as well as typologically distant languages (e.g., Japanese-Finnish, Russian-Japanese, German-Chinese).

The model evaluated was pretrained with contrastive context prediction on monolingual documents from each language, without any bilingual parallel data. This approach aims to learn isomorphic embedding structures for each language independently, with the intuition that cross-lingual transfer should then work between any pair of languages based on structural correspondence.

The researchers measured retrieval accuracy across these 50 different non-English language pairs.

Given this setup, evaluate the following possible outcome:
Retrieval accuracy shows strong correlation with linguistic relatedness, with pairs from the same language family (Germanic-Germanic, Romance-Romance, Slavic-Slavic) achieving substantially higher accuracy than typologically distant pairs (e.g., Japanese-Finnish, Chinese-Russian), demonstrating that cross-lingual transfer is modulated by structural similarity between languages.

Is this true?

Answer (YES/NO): NO